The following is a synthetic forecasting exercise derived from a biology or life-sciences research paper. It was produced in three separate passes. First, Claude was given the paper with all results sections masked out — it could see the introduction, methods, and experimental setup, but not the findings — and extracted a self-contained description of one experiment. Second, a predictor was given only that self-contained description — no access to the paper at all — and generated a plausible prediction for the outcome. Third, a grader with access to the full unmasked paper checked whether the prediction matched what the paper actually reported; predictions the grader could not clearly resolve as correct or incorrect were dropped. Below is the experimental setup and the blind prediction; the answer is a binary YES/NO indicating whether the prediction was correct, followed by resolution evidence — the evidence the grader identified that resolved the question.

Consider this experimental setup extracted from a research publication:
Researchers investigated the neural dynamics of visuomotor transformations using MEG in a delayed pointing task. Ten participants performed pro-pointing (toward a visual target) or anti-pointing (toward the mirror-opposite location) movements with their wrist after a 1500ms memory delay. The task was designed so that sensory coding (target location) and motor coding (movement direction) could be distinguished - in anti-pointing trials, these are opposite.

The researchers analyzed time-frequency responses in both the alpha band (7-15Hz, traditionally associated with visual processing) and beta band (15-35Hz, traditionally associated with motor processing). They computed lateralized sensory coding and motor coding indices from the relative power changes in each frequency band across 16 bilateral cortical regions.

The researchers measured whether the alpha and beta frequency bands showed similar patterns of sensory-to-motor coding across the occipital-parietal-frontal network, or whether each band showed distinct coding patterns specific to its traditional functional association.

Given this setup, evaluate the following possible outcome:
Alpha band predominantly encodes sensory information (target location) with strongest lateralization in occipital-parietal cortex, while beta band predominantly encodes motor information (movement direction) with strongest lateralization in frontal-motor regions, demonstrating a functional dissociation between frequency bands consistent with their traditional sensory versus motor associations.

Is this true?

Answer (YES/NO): NO